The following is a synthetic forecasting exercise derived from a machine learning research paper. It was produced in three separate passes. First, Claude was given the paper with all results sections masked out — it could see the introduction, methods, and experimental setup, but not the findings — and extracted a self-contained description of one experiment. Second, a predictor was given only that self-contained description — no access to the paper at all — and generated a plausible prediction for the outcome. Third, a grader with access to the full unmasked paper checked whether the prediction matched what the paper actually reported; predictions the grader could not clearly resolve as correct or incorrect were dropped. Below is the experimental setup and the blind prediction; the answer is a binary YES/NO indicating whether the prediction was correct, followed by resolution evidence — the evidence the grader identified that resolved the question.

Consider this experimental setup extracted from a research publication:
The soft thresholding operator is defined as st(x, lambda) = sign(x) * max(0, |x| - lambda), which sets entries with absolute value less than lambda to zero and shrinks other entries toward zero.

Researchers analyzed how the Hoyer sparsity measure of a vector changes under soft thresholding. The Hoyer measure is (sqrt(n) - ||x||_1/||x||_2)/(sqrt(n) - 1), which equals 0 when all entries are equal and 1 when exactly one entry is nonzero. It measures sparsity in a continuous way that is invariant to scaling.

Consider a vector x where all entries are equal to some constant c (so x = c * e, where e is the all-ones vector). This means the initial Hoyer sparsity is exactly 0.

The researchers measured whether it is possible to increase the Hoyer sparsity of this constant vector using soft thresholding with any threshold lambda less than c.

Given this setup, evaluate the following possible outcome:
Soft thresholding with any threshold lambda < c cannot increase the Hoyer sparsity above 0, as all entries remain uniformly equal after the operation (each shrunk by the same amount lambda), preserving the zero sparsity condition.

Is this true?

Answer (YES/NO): YES